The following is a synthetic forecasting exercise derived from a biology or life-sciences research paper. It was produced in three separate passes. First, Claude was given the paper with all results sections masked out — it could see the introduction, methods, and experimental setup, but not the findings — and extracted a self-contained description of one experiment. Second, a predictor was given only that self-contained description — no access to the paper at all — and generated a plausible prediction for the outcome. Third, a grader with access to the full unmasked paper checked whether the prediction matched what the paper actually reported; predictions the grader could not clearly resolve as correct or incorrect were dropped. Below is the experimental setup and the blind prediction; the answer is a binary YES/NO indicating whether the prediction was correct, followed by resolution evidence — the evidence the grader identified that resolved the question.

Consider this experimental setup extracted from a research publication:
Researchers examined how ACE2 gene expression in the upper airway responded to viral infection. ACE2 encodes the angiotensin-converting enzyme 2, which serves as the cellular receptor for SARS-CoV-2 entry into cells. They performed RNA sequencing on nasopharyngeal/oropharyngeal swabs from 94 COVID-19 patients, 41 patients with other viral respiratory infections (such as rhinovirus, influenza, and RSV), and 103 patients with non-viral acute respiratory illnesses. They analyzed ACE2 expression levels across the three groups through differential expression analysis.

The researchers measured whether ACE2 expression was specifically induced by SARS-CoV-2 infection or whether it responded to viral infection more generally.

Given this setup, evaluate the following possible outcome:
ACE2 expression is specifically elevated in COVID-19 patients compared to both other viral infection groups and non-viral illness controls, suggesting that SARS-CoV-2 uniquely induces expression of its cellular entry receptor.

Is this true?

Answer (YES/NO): NO